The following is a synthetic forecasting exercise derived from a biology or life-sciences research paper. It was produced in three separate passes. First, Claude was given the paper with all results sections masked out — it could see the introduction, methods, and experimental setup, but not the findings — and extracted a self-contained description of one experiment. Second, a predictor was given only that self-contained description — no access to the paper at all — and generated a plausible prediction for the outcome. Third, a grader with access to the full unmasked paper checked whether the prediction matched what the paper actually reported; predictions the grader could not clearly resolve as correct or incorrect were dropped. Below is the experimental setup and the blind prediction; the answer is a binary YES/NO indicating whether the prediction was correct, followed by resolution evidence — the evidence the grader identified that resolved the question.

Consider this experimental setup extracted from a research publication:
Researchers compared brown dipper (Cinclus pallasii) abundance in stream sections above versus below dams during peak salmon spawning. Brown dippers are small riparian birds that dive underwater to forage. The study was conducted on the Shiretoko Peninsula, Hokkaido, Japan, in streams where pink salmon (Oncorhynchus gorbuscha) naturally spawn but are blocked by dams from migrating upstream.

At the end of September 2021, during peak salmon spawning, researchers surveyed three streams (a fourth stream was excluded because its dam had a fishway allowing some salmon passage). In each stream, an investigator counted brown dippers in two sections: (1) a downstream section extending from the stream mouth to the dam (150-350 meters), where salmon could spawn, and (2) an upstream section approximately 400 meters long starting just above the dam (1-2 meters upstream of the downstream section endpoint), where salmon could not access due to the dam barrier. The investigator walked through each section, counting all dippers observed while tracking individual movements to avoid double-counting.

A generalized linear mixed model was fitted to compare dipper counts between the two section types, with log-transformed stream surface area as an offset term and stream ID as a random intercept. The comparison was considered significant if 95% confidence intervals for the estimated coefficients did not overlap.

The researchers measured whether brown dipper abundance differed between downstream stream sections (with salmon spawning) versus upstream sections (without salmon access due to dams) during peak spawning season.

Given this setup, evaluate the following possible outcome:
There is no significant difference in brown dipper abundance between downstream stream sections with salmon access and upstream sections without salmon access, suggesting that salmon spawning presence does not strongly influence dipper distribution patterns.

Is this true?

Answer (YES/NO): NO